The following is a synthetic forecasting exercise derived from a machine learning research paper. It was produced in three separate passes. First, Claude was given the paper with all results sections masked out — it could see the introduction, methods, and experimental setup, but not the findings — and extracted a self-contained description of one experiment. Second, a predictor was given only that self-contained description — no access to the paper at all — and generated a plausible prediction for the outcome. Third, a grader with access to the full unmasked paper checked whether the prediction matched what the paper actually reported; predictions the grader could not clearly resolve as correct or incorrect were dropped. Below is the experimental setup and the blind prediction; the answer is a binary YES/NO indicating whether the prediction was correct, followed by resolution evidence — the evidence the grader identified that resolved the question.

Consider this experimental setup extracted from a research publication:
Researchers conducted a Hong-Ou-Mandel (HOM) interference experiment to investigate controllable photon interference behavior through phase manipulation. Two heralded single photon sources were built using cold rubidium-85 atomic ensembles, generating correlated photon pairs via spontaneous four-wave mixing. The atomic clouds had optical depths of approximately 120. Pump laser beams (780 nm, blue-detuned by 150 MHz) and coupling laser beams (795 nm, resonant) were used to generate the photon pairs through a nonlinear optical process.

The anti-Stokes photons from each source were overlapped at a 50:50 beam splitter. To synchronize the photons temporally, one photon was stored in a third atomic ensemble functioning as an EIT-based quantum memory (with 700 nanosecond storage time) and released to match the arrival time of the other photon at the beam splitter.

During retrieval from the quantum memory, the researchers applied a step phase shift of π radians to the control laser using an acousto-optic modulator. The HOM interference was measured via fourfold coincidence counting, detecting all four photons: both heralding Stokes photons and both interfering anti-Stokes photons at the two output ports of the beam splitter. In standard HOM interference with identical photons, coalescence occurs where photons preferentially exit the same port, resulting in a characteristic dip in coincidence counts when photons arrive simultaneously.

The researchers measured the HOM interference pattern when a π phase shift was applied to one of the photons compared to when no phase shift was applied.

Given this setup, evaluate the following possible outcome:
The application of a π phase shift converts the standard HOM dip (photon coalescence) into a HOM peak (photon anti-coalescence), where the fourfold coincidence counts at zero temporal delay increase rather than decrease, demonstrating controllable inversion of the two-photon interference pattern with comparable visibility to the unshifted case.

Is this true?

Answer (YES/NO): NO